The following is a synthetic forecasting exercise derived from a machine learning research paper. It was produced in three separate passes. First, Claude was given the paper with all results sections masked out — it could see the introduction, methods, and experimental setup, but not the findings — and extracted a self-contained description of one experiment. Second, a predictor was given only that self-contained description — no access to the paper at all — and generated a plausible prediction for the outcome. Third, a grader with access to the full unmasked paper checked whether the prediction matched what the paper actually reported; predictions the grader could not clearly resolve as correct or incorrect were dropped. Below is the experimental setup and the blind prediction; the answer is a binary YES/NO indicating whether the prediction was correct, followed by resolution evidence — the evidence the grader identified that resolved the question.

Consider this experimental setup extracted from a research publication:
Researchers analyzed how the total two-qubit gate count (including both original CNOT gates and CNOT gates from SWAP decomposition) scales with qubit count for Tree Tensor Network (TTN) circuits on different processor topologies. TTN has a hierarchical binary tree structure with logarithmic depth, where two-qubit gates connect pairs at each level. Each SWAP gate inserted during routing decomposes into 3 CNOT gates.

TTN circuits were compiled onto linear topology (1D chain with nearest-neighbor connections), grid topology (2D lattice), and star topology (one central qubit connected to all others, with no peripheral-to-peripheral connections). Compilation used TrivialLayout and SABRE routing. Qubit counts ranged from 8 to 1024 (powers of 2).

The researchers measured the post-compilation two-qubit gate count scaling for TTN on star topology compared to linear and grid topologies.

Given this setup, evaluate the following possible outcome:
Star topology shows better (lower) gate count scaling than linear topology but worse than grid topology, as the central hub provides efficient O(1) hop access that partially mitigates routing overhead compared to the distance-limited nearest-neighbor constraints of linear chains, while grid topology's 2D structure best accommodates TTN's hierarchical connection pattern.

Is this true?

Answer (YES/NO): NO